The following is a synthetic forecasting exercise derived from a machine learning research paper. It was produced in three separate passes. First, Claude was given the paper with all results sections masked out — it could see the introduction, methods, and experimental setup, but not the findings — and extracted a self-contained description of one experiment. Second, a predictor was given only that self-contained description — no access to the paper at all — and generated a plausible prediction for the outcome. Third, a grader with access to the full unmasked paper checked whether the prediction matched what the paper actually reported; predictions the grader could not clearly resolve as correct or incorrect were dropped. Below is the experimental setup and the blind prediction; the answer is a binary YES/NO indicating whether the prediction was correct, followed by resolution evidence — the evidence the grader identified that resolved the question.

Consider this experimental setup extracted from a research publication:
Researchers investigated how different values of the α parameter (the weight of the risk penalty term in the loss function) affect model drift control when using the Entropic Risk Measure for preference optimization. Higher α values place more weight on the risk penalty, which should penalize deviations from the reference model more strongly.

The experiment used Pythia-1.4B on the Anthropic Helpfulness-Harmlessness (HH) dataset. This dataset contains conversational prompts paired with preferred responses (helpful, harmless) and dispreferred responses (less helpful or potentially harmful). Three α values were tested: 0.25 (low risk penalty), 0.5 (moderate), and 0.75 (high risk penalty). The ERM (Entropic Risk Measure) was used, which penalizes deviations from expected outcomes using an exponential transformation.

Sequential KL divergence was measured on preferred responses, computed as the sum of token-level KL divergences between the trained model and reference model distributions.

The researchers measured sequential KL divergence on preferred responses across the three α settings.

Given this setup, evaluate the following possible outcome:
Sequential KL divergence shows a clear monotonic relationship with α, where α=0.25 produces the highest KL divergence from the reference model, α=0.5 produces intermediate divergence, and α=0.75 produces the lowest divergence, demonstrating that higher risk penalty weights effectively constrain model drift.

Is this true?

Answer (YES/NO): NO